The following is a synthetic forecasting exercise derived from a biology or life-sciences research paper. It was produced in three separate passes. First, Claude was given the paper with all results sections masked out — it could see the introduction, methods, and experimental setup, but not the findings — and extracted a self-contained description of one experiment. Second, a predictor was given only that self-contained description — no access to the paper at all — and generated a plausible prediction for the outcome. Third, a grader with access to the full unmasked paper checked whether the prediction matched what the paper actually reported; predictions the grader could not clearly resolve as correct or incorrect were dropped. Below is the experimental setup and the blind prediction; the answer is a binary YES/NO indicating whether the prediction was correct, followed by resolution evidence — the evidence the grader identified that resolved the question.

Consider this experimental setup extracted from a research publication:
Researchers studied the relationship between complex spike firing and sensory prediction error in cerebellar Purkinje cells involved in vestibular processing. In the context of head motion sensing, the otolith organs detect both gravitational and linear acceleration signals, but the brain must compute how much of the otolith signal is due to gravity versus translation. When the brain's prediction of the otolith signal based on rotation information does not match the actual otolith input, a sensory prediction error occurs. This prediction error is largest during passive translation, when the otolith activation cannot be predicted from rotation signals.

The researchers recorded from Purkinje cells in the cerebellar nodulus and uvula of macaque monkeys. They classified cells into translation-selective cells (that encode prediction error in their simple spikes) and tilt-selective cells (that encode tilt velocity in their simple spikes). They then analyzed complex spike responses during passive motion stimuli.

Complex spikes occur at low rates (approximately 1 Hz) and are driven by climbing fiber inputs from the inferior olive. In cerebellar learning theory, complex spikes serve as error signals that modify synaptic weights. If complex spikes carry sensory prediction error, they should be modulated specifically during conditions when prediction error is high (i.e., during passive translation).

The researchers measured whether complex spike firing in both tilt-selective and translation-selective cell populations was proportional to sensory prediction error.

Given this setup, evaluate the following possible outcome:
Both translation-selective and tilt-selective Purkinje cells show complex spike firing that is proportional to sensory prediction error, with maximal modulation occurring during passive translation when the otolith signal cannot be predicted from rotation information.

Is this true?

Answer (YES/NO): YES